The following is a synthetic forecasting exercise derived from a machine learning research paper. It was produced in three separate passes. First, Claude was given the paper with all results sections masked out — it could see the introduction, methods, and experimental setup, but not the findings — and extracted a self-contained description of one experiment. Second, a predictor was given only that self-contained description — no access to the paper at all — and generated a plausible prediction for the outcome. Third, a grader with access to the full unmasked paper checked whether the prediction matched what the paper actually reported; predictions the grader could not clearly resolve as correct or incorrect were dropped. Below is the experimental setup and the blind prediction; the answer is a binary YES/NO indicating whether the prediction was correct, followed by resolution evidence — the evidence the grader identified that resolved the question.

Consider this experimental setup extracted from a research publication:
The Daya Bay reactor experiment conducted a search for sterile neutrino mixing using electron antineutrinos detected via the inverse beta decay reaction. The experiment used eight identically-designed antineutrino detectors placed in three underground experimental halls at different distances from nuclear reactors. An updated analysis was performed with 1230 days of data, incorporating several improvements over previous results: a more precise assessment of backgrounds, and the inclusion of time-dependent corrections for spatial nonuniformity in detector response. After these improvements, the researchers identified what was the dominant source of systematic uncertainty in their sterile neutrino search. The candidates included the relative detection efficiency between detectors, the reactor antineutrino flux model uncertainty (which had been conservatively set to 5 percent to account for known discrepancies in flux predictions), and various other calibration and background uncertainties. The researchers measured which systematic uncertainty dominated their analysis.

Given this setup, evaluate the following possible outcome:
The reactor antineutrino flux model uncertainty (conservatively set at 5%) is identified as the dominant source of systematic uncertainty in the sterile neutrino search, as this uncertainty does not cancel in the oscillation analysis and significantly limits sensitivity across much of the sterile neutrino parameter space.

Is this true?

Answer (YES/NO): NO